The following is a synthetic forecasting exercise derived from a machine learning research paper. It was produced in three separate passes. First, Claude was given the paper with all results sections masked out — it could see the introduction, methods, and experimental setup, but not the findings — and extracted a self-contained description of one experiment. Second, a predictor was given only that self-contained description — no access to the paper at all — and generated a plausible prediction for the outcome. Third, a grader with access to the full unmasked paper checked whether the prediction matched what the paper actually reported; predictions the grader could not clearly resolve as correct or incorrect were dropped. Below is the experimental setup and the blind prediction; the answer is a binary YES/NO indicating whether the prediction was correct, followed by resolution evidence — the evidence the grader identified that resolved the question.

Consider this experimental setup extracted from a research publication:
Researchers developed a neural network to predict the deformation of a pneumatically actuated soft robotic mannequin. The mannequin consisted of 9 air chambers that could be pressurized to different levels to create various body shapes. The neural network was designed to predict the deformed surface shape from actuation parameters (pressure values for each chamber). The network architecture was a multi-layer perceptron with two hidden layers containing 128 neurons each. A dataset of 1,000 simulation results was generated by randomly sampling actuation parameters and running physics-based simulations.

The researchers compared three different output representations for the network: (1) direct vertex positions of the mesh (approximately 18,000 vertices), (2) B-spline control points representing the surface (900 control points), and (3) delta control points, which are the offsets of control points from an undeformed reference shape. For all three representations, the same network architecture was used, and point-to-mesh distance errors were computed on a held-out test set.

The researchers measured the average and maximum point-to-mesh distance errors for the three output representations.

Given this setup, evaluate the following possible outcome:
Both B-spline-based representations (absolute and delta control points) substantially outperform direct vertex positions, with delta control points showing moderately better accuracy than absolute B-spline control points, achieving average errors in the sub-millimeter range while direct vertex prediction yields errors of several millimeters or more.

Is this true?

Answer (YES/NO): YES